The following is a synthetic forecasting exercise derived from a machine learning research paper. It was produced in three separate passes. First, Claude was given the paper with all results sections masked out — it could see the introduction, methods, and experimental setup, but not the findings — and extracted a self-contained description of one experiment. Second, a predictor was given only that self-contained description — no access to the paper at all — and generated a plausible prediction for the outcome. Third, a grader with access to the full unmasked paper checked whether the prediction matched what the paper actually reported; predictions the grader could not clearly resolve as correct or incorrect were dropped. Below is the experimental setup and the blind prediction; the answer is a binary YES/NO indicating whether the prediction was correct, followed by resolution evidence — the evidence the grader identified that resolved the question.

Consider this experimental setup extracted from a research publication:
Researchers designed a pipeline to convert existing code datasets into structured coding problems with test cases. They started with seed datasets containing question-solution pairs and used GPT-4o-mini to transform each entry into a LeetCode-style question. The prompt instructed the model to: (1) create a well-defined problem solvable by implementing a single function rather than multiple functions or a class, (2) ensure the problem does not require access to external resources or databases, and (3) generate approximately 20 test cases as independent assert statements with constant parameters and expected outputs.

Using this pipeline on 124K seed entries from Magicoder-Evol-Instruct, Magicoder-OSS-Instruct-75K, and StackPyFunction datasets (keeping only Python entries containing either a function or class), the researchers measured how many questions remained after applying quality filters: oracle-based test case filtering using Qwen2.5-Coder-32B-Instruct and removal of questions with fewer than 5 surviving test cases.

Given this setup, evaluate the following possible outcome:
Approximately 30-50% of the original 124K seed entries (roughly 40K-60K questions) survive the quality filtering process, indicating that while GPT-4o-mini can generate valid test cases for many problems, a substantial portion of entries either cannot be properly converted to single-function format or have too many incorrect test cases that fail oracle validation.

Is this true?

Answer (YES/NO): NO